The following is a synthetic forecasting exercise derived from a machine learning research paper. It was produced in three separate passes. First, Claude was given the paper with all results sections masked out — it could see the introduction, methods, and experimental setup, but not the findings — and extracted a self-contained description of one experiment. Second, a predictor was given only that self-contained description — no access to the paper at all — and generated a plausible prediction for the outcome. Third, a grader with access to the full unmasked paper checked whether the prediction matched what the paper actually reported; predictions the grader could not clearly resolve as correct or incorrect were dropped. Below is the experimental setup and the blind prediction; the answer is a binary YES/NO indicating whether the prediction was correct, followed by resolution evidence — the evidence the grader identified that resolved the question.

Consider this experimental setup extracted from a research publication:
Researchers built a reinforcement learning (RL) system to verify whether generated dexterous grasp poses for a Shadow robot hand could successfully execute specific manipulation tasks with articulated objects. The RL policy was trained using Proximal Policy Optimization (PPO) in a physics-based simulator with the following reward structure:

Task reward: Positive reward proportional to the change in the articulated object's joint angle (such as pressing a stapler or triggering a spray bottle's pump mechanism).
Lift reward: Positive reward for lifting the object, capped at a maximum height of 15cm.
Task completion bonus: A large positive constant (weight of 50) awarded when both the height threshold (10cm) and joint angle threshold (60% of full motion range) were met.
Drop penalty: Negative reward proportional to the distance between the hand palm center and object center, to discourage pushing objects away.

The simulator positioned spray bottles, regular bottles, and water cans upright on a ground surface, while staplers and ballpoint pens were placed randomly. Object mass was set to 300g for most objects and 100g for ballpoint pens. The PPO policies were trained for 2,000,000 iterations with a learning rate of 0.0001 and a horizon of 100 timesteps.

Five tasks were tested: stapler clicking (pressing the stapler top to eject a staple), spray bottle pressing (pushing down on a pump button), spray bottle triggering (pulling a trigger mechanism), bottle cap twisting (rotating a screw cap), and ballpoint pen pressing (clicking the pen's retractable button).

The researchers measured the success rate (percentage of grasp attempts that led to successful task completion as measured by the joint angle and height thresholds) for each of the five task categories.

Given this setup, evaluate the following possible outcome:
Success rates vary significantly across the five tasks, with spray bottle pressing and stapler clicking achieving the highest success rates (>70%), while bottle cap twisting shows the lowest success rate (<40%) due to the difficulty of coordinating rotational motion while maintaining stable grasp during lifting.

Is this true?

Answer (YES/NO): NO